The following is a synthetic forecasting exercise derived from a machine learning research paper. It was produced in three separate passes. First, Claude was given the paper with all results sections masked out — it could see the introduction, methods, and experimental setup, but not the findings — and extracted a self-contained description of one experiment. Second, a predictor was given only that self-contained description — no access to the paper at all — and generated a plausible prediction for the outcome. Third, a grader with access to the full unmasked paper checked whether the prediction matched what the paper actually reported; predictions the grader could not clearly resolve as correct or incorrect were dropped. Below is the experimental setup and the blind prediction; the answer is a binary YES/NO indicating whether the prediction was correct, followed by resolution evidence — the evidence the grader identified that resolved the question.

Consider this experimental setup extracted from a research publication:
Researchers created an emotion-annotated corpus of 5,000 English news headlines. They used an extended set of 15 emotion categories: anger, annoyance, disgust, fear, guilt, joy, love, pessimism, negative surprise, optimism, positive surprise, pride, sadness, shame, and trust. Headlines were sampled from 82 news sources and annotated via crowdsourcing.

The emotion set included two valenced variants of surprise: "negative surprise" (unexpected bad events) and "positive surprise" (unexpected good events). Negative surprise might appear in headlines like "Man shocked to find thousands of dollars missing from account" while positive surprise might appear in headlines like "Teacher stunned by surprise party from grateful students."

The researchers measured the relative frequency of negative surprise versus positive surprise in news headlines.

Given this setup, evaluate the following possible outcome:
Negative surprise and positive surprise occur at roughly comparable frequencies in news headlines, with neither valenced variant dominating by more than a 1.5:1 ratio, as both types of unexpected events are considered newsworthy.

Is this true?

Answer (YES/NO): NO